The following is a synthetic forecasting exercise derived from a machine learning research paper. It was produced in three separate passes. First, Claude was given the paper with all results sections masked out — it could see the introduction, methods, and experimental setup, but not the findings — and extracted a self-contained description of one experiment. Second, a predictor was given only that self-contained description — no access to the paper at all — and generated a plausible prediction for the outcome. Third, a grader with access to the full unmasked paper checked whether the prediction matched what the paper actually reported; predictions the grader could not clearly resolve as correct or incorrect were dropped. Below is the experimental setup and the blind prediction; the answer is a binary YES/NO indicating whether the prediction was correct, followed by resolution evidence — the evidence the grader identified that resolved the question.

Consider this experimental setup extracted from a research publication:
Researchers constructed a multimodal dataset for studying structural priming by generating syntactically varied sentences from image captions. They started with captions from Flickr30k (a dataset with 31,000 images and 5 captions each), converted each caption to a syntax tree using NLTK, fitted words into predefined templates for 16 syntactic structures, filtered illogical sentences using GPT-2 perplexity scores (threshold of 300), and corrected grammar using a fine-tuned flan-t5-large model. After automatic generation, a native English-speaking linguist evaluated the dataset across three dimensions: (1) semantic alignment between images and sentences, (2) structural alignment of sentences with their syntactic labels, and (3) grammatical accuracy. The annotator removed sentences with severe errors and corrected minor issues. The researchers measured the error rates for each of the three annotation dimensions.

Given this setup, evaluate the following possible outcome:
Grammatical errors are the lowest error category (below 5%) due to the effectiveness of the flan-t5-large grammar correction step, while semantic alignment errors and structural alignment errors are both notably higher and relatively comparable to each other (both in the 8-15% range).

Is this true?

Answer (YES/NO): NO